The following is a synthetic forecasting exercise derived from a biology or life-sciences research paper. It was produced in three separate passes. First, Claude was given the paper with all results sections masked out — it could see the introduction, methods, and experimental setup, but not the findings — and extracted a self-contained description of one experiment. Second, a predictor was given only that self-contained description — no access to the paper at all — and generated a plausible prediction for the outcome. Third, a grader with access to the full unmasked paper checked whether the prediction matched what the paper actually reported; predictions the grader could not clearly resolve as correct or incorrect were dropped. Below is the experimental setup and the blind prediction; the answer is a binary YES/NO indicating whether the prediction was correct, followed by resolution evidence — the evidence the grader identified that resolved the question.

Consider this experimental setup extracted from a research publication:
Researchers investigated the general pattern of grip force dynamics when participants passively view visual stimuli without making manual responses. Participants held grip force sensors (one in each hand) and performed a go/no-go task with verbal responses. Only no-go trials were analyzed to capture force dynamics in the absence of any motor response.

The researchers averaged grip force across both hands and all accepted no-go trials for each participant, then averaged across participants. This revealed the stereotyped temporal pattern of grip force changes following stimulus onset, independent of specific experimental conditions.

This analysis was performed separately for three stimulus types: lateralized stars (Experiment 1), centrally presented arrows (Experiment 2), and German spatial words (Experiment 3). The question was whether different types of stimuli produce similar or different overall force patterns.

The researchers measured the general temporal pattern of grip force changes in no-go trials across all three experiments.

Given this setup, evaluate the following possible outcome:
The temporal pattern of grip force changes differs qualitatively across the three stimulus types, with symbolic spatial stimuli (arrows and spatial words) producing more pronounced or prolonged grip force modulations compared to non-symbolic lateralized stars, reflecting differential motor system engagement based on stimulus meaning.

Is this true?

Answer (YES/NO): NO